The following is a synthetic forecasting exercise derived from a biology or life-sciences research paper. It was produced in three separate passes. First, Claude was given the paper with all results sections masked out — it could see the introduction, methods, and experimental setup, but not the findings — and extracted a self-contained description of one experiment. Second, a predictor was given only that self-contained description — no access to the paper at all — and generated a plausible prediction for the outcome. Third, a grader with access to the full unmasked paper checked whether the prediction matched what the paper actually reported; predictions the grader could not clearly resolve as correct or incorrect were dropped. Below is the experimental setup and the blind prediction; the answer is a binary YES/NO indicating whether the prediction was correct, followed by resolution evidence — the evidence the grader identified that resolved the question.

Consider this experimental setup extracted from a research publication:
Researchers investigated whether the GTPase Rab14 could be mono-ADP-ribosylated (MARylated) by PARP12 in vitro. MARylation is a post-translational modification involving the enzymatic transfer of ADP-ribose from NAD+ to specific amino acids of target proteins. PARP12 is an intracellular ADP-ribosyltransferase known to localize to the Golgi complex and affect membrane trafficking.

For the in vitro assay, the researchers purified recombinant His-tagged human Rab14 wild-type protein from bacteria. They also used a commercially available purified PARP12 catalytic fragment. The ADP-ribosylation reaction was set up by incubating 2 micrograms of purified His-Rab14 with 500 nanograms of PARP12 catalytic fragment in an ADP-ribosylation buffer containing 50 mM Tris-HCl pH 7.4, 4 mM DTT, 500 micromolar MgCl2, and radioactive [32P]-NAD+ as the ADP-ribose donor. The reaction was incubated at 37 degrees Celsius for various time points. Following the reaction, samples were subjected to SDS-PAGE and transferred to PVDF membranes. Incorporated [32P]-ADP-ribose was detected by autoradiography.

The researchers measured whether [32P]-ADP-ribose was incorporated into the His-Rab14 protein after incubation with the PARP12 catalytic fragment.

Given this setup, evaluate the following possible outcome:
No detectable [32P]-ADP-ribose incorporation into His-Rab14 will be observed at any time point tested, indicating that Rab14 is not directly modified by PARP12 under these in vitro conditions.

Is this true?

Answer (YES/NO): NO